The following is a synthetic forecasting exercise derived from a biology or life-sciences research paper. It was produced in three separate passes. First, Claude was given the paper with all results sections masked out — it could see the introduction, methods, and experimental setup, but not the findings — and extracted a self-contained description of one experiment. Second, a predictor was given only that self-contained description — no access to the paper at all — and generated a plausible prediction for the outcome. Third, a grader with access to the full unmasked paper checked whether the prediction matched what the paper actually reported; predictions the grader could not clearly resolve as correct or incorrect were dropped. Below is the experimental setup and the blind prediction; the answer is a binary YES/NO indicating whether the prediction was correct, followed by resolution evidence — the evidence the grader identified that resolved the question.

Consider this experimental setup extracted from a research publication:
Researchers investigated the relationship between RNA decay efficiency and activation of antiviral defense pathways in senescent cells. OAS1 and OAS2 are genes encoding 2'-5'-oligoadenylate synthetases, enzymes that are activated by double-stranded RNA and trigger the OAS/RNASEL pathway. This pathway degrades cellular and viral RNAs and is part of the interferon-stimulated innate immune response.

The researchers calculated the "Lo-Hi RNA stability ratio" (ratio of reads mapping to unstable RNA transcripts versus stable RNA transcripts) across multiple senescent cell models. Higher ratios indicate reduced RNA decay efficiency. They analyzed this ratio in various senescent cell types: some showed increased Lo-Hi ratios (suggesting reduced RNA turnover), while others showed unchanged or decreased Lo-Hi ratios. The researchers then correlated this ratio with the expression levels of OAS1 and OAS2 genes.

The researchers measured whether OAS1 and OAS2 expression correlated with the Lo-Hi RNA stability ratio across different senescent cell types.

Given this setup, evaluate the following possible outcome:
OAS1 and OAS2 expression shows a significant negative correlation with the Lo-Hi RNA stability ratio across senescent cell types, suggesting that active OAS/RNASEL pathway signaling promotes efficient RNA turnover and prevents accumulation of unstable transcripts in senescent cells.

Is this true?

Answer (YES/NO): NO